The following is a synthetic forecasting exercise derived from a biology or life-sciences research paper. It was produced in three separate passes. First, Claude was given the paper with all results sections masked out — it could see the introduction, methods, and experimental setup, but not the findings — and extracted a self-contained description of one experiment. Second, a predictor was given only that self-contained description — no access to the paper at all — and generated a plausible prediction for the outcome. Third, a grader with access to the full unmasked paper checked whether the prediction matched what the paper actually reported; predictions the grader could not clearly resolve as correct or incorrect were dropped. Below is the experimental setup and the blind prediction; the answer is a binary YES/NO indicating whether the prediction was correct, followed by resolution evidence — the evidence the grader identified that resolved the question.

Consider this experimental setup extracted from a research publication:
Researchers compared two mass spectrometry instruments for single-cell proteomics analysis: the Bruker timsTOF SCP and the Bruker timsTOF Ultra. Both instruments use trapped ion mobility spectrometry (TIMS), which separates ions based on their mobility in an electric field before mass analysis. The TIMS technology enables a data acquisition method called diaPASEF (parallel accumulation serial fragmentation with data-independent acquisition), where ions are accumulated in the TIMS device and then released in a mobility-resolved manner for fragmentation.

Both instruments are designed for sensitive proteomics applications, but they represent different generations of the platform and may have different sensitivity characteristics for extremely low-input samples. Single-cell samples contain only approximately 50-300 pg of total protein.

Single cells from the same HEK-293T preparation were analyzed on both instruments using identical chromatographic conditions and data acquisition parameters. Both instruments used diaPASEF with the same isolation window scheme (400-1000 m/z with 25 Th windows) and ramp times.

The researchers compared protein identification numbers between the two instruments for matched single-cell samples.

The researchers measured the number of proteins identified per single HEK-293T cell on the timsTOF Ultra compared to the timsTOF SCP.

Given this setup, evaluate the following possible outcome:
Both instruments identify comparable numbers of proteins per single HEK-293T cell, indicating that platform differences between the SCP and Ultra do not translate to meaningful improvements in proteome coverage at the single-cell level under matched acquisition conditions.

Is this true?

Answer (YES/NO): NO